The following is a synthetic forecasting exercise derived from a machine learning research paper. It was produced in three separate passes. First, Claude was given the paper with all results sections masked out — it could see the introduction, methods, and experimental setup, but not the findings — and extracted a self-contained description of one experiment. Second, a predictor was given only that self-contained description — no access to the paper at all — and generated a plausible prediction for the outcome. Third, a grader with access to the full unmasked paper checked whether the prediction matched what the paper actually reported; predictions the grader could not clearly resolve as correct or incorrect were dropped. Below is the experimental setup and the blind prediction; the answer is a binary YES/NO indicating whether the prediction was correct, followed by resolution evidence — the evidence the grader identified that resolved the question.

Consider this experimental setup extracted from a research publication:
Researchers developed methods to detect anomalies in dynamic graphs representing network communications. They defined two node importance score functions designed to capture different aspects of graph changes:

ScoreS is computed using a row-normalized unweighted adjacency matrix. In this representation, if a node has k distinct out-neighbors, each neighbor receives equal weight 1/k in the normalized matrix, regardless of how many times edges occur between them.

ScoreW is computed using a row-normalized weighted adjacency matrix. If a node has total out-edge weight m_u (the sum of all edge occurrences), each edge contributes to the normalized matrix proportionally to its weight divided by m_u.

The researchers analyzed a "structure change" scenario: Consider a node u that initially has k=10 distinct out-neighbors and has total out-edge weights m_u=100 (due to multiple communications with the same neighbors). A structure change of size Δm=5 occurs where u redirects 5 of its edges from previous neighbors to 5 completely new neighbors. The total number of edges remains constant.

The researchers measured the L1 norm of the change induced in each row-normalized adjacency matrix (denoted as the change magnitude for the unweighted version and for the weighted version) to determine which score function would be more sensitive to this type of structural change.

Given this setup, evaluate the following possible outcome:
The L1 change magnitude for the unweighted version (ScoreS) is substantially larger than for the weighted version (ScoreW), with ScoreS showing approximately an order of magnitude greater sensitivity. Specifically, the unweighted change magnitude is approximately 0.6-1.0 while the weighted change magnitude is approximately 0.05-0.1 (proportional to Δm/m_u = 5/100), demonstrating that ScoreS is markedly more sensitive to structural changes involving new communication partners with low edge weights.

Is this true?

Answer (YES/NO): YES